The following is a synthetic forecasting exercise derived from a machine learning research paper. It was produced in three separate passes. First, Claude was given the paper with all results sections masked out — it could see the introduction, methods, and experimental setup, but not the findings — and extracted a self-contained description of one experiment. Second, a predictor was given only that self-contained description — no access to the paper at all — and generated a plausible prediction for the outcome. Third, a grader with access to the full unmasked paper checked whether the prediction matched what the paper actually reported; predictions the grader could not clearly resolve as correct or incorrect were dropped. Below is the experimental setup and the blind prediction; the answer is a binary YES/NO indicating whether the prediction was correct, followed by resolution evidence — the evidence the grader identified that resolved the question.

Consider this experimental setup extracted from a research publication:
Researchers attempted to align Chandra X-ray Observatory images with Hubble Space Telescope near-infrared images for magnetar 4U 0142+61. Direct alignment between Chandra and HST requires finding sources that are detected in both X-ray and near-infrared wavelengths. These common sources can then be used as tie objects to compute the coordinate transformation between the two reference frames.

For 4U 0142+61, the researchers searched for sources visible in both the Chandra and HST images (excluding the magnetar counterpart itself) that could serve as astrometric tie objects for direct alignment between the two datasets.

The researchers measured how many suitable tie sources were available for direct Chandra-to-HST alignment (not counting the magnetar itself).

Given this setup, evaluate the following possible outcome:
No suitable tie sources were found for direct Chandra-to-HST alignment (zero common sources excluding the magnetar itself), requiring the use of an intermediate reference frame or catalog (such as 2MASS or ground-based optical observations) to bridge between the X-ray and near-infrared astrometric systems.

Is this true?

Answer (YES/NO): YES